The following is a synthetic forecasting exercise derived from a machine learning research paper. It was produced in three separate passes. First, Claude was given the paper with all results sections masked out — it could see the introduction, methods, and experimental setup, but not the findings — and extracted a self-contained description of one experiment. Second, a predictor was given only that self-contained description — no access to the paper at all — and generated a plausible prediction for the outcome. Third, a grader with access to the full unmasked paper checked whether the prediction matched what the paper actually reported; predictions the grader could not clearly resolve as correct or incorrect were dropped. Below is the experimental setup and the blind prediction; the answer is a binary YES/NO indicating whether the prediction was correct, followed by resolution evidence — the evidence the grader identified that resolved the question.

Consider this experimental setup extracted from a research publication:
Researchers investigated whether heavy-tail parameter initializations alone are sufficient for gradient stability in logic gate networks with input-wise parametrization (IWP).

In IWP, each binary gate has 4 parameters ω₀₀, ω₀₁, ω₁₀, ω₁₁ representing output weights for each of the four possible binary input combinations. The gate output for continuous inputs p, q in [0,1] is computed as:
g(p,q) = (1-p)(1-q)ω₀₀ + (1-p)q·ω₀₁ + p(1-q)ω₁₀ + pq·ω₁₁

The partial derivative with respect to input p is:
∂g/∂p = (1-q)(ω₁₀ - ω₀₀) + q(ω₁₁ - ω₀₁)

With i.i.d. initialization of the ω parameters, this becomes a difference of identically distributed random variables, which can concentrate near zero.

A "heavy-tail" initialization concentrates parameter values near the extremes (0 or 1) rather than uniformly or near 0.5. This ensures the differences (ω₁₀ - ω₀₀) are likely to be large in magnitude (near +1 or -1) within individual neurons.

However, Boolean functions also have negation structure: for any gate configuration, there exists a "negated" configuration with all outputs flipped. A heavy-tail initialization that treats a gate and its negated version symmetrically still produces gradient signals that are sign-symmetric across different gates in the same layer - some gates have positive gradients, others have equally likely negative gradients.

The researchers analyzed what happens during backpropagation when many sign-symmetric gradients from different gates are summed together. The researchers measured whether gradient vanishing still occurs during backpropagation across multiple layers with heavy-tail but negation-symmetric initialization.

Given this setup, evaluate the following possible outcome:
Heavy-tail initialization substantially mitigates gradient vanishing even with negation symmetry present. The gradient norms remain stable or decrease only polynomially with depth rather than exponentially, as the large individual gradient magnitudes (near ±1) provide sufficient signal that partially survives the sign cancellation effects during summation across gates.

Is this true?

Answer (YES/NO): NO